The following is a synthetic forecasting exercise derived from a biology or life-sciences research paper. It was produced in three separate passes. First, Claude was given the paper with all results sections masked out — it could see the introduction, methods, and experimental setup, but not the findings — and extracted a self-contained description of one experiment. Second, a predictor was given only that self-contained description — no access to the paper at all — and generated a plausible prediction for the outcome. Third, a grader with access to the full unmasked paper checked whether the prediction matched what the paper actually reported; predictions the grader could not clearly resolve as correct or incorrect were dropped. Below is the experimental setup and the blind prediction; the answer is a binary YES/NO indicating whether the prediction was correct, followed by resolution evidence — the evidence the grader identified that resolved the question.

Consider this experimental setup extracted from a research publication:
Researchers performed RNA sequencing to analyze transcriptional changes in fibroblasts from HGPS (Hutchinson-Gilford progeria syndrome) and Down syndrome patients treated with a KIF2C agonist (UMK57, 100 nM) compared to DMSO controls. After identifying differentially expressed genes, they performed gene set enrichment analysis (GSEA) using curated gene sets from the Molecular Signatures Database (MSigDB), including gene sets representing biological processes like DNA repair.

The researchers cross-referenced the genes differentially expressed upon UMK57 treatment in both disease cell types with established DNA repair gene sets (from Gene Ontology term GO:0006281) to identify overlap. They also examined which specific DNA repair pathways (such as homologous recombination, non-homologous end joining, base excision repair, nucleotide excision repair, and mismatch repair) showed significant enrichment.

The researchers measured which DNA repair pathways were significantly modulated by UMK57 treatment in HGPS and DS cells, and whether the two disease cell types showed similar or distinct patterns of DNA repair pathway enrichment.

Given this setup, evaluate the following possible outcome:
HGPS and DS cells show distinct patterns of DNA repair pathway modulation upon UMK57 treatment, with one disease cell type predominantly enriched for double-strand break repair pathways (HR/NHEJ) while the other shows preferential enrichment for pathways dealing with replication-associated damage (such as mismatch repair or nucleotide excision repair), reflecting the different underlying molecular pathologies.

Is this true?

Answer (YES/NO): NO